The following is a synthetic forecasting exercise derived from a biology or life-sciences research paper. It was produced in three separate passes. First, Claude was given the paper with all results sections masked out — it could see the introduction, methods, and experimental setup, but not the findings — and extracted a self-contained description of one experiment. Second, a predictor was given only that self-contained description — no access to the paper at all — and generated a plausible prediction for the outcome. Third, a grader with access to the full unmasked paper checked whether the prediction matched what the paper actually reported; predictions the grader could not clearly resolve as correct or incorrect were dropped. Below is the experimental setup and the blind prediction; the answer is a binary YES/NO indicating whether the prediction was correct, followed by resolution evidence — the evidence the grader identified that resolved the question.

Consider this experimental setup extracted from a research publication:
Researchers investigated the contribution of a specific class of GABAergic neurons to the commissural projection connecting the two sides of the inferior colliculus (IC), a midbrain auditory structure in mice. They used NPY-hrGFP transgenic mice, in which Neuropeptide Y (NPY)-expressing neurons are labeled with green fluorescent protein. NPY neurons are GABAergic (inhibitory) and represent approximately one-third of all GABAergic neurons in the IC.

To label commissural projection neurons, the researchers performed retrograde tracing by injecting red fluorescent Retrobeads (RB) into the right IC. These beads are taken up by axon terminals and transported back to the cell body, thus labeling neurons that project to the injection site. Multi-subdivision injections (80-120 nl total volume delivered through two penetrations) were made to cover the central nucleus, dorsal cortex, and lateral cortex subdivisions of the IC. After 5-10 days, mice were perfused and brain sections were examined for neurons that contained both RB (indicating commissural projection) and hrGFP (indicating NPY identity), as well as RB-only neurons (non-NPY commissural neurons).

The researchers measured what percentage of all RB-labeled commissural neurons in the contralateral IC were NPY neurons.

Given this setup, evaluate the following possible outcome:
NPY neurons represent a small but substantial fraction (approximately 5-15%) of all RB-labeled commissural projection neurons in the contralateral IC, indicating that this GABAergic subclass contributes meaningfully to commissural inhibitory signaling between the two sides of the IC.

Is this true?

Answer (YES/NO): YES